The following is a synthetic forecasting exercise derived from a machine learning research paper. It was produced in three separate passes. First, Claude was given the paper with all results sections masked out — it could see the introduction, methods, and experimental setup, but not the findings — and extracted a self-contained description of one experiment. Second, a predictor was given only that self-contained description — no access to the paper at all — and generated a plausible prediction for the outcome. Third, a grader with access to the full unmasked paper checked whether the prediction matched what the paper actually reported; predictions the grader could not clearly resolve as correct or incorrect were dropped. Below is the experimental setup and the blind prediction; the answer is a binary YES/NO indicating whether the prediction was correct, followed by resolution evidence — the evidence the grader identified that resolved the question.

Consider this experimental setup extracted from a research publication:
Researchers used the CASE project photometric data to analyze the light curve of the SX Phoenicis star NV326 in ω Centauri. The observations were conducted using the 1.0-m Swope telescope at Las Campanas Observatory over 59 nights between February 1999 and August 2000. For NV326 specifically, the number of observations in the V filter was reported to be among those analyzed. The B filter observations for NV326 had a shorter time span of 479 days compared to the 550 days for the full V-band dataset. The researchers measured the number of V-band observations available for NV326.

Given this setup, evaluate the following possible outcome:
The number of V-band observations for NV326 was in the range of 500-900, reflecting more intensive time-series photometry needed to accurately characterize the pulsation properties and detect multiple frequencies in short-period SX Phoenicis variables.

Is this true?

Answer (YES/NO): YES